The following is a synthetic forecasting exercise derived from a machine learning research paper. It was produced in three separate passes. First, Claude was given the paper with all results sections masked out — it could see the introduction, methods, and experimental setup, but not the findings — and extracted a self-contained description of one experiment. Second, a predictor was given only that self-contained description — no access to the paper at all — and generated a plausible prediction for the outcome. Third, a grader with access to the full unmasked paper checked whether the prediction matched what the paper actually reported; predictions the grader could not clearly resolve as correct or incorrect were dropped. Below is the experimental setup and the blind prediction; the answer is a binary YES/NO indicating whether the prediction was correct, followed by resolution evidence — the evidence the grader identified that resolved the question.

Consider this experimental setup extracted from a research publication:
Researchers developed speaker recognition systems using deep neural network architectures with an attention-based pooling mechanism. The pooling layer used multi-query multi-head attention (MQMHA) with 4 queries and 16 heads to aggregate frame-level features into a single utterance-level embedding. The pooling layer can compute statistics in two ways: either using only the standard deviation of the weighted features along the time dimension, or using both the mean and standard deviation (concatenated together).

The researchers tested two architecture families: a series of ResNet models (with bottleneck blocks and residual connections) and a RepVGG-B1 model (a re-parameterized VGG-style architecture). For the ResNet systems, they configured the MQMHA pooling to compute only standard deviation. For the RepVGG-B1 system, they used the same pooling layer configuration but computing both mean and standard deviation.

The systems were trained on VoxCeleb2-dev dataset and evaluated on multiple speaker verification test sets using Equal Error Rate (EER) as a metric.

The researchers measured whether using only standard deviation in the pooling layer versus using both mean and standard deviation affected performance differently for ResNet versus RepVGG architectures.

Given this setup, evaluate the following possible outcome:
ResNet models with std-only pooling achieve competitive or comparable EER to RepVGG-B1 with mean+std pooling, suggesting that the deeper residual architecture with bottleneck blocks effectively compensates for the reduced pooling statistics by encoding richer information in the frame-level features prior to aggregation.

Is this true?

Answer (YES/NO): NO